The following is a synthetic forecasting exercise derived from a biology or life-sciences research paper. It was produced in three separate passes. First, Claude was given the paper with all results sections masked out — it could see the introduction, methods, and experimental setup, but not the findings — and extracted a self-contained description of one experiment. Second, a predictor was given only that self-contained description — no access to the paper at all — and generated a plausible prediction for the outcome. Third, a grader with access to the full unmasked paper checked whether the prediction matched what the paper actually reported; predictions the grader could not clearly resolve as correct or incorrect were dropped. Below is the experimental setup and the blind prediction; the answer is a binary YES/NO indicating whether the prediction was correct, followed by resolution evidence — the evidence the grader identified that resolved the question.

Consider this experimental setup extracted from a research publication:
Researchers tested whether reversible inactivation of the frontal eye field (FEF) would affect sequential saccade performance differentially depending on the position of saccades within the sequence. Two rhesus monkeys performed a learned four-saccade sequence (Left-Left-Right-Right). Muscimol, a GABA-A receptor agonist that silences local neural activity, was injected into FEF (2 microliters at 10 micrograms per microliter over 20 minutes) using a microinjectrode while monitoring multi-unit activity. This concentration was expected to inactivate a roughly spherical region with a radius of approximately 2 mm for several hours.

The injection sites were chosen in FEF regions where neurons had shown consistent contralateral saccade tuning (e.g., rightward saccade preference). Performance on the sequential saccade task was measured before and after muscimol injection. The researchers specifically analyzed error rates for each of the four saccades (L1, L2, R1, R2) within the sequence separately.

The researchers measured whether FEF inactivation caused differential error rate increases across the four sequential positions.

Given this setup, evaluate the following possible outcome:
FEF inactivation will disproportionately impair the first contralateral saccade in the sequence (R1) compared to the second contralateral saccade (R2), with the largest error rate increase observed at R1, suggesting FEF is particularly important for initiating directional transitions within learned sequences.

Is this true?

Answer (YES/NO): NO